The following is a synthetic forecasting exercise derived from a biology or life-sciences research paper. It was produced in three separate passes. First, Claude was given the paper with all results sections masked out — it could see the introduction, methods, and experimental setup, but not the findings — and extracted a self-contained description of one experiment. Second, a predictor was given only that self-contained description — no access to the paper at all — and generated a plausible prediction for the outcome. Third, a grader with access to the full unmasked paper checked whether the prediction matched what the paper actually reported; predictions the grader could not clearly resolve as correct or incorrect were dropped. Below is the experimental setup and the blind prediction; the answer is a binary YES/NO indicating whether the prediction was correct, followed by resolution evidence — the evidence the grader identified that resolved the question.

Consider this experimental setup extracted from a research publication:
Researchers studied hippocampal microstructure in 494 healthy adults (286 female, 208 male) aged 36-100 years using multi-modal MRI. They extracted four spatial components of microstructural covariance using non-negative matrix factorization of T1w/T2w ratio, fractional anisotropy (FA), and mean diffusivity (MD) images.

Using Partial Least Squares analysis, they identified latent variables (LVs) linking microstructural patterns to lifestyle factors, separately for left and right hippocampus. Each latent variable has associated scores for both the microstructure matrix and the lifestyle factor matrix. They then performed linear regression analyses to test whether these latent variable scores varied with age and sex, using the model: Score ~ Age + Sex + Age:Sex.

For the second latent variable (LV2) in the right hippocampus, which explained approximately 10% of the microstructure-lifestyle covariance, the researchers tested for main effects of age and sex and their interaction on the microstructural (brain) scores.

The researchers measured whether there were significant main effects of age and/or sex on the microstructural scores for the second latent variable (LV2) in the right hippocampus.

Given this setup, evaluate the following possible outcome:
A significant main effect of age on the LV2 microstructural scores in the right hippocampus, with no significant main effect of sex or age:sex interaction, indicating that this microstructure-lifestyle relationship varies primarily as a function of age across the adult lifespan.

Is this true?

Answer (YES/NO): NO